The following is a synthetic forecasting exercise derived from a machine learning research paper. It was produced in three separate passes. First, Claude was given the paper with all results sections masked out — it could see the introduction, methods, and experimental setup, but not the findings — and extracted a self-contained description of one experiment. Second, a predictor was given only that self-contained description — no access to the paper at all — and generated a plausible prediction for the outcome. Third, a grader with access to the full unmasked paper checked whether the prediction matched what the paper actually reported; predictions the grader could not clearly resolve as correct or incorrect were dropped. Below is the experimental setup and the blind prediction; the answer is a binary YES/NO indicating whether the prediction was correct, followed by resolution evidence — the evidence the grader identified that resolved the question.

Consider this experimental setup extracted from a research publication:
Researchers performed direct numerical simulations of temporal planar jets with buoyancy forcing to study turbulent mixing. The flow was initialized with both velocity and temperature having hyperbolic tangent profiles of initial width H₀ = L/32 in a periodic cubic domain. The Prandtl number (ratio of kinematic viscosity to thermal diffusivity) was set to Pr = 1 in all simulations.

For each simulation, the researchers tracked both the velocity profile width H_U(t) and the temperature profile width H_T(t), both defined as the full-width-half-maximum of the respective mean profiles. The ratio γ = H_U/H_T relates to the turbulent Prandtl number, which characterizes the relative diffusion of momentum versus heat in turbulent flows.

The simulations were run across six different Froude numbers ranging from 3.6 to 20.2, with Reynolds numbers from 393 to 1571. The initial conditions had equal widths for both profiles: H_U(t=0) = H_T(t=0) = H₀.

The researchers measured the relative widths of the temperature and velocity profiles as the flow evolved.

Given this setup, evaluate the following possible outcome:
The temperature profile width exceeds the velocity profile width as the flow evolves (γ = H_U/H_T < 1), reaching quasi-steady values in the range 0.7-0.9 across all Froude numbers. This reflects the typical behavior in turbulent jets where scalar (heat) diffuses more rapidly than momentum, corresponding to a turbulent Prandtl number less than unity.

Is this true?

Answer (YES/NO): YES